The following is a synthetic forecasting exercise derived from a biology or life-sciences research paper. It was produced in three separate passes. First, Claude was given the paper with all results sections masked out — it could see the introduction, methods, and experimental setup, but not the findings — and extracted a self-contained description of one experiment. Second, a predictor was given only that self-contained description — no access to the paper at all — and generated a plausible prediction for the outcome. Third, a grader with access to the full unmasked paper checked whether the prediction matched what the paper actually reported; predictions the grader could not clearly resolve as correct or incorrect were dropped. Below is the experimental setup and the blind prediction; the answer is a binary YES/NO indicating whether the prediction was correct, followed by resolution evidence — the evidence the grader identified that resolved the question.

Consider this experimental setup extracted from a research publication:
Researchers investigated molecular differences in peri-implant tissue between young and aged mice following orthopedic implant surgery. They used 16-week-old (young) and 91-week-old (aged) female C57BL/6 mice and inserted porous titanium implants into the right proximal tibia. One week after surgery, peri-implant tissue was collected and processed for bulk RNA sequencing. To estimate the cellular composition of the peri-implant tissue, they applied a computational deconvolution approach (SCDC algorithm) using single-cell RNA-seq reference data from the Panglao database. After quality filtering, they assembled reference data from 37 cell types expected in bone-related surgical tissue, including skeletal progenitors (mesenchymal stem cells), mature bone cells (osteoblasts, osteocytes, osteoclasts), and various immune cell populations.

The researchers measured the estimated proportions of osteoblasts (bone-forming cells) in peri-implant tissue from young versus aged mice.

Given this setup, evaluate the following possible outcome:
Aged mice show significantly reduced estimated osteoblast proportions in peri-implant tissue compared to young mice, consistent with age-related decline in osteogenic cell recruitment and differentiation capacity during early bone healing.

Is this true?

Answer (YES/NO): YES